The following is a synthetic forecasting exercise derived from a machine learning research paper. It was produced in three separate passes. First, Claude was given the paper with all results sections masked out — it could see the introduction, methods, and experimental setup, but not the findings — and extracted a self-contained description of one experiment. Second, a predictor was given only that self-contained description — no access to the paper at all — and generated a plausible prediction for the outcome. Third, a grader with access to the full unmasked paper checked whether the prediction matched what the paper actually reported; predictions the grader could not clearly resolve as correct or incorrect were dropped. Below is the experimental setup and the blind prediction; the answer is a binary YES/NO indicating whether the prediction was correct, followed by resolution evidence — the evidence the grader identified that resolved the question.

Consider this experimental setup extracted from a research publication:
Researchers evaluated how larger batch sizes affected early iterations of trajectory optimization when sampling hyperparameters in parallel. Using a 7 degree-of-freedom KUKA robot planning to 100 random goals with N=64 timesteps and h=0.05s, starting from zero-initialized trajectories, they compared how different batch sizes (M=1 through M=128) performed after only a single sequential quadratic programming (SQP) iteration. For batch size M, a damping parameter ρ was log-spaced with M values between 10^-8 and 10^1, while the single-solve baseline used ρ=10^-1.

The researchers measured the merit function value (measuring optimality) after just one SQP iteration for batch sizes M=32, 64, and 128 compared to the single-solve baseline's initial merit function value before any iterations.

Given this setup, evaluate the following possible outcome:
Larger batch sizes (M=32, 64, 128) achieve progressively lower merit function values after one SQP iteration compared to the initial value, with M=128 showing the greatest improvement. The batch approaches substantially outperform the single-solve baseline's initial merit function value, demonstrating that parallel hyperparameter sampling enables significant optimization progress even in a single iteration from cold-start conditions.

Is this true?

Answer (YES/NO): NO